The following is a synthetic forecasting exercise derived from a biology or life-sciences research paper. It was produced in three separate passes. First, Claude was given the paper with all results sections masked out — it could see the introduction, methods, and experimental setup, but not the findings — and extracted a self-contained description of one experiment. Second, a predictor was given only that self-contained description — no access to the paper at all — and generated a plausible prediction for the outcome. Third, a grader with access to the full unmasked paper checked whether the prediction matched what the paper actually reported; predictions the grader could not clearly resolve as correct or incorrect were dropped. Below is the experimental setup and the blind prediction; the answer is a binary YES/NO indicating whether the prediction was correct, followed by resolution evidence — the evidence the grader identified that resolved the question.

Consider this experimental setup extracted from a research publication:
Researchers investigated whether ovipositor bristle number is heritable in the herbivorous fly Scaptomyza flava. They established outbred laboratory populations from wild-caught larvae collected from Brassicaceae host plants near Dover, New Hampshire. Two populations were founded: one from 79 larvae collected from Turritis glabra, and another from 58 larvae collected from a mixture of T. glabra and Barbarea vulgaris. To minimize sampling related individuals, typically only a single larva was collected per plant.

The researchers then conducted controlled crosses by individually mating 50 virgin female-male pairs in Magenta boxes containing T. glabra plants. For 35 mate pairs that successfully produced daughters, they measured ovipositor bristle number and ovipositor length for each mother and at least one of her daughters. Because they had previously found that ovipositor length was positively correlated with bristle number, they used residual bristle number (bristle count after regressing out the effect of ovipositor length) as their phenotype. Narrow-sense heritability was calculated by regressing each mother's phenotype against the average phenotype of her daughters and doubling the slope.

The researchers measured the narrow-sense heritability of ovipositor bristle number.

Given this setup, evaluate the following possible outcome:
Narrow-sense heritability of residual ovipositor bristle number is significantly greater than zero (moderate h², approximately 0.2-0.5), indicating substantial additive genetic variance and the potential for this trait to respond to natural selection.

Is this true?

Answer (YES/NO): YES